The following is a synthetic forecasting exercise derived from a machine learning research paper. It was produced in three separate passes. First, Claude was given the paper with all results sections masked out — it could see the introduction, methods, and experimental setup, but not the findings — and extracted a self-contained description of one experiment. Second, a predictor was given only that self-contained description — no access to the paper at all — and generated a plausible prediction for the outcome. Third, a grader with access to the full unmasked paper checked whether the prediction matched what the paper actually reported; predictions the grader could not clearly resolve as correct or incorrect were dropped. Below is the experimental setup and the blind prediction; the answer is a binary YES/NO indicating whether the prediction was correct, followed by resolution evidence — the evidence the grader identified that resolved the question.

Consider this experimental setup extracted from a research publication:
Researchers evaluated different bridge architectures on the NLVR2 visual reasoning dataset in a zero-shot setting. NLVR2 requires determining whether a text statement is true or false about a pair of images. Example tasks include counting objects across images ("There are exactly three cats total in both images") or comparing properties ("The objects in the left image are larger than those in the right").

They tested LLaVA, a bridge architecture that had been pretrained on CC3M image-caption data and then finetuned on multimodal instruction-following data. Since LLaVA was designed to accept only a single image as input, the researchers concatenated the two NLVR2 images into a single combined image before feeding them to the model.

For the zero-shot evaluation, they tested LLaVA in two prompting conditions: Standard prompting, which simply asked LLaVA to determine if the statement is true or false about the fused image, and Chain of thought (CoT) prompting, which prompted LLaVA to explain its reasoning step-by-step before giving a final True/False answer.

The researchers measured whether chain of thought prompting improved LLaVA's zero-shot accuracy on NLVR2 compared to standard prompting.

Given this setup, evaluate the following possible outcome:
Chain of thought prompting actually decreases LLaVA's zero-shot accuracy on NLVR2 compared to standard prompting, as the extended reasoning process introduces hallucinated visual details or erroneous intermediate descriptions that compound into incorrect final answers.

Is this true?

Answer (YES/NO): NO